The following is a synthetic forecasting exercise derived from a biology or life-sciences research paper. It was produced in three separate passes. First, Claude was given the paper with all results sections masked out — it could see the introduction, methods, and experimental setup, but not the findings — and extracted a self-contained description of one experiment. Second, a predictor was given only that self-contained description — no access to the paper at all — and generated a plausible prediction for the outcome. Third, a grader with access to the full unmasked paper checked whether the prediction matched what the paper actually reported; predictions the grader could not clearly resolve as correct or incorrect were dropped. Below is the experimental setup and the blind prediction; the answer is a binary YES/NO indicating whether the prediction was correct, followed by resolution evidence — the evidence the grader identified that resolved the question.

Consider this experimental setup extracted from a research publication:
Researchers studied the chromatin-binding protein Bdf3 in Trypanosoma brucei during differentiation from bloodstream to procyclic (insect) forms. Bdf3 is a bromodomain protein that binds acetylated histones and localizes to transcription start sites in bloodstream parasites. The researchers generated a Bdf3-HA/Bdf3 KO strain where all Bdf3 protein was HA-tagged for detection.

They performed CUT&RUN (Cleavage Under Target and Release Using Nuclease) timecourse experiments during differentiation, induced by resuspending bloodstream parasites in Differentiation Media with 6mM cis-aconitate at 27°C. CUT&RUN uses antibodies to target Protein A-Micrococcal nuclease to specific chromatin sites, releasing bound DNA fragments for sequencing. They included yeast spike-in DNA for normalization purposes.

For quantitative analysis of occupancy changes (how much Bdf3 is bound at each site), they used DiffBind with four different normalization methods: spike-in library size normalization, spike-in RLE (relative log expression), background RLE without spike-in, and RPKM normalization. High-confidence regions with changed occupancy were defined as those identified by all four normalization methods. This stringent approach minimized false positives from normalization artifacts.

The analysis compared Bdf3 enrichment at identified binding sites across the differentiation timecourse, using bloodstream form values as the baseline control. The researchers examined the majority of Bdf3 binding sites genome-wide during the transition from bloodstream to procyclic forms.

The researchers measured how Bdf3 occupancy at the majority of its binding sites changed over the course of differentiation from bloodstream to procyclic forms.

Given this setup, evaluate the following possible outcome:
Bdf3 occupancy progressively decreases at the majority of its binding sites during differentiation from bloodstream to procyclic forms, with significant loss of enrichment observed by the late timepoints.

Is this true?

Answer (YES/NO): NO